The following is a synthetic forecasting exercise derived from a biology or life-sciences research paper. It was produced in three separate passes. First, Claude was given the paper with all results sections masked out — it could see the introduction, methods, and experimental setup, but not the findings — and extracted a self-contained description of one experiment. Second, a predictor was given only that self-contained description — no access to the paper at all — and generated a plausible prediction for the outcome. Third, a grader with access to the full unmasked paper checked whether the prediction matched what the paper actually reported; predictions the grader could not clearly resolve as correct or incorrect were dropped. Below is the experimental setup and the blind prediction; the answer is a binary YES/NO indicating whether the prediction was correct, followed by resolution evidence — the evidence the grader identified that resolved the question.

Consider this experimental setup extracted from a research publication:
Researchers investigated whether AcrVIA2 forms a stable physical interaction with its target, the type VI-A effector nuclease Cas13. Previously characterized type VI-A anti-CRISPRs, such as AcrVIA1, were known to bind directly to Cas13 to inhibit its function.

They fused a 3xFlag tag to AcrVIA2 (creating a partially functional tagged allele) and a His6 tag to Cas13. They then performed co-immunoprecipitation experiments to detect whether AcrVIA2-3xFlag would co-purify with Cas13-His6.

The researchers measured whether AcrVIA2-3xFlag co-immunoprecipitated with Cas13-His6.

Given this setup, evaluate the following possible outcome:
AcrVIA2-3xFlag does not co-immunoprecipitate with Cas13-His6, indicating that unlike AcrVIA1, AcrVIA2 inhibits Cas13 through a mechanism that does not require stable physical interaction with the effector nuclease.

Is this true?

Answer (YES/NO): YES